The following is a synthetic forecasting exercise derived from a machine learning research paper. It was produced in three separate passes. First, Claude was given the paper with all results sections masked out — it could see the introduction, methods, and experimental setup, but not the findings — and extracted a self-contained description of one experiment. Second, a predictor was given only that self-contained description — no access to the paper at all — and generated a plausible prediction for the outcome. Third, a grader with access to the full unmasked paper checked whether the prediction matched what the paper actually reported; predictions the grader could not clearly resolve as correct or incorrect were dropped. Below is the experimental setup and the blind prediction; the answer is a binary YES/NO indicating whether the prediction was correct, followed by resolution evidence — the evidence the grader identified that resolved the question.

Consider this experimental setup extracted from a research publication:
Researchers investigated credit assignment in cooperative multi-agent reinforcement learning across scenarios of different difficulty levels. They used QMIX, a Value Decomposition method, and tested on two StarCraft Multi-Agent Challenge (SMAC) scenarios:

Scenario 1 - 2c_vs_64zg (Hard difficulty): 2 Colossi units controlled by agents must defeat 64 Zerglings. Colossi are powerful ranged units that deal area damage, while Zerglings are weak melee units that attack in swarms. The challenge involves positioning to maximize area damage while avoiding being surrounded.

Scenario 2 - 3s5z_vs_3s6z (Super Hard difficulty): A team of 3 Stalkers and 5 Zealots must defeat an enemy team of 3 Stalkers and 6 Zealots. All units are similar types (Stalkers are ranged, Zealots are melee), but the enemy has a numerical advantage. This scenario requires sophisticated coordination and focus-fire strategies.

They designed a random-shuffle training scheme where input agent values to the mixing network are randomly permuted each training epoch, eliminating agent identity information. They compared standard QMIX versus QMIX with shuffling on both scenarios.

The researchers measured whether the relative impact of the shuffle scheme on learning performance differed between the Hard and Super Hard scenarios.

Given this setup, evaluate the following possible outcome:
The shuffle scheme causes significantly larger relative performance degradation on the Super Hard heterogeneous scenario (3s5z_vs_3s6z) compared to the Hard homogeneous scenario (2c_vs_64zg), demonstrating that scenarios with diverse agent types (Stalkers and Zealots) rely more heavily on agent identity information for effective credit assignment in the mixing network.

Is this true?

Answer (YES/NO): NO